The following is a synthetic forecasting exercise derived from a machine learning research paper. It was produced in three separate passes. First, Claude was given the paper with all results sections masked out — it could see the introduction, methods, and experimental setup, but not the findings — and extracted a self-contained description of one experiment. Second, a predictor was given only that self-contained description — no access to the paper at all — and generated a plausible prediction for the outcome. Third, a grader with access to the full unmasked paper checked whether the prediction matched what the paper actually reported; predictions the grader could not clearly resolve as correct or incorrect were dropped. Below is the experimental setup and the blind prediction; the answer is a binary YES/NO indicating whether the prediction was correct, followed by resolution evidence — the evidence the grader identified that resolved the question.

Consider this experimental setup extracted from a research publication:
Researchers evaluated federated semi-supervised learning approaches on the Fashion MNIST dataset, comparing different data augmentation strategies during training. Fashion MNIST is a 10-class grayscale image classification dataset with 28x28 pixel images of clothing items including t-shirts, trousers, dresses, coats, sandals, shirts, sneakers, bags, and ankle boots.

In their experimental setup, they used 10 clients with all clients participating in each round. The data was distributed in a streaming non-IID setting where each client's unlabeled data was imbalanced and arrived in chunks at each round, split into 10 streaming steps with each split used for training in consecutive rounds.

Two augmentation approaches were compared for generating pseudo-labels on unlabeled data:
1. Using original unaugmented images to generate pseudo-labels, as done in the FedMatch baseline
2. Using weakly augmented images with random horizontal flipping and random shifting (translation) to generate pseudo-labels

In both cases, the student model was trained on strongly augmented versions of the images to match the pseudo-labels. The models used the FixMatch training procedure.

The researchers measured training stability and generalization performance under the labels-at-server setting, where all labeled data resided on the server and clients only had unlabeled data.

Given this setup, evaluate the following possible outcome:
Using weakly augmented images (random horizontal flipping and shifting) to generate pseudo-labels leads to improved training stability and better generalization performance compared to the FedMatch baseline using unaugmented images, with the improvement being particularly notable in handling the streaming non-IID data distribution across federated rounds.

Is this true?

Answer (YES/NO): YES